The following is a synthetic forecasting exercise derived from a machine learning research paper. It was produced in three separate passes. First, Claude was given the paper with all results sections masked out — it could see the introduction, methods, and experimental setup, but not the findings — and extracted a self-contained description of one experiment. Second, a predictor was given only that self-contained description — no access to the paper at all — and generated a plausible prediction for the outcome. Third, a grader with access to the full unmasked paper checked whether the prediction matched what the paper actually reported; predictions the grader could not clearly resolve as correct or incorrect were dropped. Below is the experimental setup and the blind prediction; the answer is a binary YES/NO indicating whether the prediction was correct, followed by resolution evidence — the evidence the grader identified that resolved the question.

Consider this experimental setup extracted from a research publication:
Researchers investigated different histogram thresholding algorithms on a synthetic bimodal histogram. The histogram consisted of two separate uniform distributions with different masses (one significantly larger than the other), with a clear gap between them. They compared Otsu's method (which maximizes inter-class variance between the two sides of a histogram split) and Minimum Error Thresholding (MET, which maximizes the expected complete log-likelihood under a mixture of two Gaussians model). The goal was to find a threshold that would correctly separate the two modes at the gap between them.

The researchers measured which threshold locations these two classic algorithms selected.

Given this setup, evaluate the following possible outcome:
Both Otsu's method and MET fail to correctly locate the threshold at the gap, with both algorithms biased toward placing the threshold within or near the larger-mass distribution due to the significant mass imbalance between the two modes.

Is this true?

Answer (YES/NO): NO